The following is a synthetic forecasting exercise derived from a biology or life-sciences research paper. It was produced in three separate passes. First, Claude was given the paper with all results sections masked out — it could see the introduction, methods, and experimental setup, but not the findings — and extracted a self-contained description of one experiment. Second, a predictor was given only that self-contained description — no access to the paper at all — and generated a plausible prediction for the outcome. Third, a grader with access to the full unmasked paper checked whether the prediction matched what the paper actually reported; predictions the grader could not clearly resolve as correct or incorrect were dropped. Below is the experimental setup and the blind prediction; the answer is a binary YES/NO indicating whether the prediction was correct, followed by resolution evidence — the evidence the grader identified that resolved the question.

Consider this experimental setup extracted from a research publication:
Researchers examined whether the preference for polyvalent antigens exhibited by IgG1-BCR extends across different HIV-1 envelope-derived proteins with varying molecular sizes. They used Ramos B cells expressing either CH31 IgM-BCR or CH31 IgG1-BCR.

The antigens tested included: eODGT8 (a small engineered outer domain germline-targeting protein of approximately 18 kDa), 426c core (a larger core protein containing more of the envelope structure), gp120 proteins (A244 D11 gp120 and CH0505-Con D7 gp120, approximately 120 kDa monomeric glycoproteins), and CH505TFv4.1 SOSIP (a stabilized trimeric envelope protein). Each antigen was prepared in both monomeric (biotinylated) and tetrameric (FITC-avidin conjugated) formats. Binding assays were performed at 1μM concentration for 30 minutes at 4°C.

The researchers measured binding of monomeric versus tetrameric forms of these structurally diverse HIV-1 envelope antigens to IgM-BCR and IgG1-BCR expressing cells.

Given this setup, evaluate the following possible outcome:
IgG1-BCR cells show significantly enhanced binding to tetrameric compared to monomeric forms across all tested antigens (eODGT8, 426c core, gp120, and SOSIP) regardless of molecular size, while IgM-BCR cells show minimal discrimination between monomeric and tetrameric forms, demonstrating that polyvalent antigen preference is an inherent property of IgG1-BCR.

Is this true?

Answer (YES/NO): NO